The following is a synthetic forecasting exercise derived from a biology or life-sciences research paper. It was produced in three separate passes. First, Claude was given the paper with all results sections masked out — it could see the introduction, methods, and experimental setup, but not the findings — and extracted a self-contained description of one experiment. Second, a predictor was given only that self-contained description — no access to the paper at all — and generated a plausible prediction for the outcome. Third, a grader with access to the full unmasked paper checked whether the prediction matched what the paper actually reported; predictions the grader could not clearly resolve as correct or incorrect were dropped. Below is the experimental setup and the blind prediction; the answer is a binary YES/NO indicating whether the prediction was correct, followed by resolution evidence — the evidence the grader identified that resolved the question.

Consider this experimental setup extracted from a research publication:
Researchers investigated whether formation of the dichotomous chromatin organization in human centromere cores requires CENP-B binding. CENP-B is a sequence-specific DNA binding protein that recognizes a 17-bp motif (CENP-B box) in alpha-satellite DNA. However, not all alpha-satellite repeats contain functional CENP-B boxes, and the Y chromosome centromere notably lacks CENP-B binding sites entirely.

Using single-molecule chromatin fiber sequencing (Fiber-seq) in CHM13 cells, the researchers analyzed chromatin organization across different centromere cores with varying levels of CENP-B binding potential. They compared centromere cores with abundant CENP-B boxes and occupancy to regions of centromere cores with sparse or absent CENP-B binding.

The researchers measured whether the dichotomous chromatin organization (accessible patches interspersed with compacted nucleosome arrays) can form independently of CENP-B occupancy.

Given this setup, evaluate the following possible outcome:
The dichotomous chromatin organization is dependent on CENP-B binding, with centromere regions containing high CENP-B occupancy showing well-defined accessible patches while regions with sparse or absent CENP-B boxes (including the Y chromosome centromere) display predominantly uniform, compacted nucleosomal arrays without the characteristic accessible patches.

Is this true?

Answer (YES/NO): NO